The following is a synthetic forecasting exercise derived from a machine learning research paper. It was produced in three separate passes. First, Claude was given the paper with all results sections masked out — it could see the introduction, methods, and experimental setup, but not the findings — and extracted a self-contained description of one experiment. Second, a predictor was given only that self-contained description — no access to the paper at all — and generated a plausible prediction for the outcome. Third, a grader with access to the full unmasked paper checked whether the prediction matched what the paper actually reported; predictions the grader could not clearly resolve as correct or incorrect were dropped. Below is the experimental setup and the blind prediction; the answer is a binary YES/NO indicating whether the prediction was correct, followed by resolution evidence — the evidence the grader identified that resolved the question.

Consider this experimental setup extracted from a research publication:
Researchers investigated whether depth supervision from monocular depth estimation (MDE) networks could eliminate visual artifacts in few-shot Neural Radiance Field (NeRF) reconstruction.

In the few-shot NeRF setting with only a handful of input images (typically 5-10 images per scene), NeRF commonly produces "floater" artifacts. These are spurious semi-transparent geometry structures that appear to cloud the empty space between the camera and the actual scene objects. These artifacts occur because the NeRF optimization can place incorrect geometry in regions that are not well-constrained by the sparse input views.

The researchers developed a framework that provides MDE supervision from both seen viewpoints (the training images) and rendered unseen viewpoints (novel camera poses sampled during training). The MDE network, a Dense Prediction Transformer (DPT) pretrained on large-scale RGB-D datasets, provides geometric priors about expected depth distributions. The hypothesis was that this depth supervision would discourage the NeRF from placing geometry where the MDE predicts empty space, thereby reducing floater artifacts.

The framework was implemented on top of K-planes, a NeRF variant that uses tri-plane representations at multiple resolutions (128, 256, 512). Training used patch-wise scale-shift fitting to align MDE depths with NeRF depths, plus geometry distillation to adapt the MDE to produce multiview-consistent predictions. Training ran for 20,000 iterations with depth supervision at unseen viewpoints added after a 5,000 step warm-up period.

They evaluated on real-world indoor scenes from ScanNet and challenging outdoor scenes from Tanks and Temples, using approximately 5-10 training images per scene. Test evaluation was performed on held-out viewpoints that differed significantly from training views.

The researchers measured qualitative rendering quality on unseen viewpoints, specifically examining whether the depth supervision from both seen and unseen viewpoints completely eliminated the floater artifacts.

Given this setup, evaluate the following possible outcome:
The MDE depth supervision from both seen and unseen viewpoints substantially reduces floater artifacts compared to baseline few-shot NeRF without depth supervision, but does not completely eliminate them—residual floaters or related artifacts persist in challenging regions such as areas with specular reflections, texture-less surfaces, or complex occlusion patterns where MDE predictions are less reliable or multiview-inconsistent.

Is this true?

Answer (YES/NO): YES